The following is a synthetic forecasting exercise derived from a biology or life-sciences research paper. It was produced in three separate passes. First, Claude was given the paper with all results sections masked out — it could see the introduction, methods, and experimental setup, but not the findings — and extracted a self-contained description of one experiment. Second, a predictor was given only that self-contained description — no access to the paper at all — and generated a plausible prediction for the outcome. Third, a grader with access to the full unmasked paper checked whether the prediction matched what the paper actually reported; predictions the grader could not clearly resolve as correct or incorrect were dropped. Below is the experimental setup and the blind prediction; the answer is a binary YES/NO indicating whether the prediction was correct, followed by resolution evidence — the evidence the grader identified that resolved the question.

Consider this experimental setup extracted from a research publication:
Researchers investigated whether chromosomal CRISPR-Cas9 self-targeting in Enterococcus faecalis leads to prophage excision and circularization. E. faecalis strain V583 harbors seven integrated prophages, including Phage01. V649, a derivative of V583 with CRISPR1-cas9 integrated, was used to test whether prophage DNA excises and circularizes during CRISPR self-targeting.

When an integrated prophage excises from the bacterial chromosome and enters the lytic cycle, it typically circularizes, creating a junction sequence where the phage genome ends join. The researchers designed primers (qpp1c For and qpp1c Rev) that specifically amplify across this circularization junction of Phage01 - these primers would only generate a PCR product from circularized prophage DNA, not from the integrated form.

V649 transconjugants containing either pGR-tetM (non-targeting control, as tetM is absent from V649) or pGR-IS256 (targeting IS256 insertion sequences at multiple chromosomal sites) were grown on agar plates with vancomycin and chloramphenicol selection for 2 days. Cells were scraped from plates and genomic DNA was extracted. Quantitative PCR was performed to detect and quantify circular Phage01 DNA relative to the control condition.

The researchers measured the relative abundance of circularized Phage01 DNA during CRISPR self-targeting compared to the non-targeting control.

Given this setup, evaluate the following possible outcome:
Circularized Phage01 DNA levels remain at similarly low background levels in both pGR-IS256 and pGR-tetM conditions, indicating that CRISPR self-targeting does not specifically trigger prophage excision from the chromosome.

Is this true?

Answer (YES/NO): NO